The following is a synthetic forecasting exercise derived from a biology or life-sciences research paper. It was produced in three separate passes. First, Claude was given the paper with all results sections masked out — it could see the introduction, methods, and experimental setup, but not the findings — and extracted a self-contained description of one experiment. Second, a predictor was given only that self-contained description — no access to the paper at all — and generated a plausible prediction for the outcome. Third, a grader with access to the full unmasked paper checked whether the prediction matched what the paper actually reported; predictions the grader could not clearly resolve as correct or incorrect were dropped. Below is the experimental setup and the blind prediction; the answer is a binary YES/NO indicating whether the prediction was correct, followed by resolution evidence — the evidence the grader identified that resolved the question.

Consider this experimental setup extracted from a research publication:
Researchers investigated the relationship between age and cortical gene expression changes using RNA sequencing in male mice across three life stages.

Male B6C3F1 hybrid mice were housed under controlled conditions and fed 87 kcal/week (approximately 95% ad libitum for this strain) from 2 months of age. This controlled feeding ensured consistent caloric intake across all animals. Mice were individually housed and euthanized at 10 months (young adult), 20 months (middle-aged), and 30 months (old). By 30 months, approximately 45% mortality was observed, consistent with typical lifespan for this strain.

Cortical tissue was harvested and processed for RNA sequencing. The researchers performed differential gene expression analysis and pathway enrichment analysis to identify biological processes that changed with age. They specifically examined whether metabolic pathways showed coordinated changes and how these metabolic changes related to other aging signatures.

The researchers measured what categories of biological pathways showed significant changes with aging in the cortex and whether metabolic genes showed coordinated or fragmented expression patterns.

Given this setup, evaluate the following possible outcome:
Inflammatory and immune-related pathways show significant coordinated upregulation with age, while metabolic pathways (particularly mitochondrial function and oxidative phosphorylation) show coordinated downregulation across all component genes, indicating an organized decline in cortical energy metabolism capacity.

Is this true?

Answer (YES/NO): NO